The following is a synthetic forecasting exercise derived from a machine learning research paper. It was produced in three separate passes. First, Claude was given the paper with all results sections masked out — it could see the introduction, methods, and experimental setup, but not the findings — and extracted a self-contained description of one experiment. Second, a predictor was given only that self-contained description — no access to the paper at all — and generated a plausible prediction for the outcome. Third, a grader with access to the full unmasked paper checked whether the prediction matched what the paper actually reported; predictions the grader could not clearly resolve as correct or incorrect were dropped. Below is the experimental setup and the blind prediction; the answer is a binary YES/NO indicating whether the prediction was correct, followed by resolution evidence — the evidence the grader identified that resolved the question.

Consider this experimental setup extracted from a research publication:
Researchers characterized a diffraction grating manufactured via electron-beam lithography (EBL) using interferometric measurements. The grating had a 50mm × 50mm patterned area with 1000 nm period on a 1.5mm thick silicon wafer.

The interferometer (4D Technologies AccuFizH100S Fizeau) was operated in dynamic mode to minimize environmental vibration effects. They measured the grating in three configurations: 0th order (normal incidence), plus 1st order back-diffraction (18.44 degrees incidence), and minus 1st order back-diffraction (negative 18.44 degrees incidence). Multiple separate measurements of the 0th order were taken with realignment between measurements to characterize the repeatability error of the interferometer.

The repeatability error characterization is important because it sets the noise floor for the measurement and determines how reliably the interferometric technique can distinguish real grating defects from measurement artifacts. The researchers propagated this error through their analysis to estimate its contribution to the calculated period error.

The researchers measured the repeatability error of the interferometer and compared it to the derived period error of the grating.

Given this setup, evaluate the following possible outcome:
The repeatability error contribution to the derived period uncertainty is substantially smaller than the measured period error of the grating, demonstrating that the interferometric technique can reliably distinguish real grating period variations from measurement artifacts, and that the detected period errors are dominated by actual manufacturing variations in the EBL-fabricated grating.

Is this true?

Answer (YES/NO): NO